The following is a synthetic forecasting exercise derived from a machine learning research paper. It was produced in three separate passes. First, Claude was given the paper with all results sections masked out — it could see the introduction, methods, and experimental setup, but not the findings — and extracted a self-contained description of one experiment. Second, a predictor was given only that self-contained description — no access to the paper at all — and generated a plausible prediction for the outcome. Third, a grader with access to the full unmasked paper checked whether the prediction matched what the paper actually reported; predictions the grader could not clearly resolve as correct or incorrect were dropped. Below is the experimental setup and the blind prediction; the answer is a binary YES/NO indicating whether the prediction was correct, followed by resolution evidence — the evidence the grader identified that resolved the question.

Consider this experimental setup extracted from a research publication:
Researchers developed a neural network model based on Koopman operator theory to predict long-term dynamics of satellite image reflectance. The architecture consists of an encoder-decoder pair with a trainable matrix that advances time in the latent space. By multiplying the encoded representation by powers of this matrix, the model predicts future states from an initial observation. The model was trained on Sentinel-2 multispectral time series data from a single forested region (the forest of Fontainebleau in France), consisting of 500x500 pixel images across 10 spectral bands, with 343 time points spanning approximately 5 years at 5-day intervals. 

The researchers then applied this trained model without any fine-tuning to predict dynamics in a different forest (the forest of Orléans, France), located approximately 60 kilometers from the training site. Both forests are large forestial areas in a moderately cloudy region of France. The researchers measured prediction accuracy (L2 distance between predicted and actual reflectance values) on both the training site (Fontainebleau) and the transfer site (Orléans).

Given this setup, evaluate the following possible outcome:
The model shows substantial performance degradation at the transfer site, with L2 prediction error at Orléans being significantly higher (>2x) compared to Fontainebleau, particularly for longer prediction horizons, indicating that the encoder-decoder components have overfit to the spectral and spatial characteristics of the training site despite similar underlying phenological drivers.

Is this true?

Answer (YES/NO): NO